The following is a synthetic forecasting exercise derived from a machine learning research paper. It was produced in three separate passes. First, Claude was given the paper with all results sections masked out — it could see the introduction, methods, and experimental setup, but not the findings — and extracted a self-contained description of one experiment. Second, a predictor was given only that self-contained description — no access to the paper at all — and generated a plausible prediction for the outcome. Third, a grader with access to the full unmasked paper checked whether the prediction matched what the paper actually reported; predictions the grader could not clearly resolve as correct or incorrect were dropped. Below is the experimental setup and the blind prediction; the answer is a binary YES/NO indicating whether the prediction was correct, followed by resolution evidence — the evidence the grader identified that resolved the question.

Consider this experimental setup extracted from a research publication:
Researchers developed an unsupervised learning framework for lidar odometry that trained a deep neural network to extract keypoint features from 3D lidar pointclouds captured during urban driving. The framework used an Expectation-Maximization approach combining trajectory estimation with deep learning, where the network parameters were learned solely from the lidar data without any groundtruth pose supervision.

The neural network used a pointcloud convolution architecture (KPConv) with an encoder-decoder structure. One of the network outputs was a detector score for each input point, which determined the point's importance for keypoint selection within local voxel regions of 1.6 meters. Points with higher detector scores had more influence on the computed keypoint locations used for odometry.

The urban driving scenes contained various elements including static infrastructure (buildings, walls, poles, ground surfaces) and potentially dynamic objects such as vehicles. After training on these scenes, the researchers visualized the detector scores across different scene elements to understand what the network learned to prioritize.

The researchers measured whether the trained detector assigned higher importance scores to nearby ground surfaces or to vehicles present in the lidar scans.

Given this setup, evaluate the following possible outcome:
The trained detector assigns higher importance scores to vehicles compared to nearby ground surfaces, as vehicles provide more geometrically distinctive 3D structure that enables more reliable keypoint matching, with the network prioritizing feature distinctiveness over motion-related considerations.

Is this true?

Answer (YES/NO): NO